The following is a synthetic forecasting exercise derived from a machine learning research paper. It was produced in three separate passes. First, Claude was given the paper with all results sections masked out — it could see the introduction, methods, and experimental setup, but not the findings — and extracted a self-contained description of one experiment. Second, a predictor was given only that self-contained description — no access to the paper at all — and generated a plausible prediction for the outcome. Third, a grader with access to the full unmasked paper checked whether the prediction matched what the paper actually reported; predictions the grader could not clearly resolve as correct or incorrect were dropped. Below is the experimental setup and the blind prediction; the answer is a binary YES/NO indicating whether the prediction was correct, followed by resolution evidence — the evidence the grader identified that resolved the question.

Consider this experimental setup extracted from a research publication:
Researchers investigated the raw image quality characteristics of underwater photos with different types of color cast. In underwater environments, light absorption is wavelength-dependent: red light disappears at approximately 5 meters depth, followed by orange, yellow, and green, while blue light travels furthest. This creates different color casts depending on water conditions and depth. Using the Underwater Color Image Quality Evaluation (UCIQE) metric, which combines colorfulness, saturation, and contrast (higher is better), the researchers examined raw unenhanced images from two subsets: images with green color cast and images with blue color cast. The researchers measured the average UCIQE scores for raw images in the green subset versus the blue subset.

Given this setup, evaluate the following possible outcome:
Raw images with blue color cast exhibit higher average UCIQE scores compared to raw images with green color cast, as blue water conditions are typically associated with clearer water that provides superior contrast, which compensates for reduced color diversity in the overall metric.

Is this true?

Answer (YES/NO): NO